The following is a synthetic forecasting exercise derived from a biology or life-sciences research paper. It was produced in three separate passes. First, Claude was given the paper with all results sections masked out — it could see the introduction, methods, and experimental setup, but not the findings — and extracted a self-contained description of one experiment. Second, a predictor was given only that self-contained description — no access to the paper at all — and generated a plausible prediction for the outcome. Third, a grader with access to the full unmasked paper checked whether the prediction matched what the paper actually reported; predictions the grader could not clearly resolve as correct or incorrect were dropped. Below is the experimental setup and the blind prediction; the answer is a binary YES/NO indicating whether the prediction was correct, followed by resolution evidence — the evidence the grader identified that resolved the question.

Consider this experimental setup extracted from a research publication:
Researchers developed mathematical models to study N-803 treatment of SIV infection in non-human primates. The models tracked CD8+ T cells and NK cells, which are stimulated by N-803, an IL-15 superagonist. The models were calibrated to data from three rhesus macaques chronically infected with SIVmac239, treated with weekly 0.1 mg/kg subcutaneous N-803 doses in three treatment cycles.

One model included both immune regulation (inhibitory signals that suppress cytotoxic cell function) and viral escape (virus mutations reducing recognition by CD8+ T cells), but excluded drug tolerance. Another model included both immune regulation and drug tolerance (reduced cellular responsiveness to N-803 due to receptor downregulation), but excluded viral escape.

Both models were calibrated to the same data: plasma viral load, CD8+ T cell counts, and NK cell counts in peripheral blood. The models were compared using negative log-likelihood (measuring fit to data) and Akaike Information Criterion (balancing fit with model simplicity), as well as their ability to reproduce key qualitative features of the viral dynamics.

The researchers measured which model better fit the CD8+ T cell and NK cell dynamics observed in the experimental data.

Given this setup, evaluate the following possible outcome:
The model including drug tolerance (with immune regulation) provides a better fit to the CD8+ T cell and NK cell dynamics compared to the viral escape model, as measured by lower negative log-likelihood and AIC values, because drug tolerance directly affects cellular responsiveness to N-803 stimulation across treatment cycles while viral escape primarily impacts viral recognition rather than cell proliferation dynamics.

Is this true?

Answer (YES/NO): YES